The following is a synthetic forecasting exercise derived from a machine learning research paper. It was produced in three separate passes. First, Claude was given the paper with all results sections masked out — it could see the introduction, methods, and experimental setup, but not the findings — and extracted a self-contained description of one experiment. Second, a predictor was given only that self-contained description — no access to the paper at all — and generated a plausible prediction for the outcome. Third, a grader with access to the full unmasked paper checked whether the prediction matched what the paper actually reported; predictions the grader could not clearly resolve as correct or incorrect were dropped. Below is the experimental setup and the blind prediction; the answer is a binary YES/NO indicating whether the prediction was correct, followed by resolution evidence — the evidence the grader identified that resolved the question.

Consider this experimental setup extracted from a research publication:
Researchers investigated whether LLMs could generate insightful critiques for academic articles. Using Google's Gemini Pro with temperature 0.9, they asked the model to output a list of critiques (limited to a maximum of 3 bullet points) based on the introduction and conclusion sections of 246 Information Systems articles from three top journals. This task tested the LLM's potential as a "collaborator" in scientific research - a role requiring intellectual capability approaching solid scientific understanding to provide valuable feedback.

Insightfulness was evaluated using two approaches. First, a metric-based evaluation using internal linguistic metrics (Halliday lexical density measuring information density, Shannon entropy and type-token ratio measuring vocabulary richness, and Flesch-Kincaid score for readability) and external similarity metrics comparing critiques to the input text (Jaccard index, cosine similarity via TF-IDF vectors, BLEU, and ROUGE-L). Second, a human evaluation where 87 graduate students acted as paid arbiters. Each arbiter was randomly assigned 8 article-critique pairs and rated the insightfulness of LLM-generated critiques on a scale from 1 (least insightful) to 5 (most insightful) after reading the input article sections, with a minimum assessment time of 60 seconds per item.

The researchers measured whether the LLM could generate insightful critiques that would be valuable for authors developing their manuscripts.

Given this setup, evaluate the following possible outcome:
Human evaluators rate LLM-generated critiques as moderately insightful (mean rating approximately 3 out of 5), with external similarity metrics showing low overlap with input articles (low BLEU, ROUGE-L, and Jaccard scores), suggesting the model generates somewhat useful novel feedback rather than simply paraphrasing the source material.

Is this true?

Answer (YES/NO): NO